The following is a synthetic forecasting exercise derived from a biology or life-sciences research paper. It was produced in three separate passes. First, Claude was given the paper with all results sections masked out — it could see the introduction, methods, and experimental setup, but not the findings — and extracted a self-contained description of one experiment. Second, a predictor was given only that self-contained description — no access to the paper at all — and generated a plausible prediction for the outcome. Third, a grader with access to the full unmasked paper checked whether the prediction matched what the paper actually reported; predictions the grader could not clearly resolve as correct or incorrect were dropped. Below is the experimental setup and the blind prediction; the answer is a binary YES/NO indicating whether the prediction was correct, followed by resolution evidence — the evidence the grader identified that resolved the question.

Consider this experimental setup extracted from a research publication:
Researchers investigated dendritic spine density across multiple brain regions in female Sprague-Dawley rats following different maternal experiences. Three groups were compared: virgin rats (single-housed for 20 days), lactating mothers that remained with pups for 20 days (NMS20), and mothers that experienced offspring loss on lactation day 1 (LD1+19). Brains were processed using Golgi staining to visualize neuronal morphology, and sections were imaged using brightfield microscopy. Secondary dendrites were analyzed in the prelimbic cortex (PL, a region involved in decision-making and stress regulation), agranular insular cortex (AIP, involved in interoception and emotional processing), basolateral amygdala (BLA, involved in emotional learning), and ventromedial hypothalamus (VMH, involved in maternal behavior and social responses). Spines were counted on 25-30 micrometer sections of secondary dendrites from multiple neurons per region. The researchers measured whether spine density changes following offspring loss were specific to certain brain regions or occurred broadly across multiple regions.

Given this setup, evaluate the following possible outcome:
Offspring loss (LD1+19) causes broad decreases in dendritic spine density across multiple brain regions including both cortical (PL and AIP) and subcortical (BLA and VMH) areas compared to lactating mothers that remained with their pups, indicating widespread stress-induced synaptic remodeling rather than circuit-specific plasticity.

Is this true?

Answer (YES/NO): NO